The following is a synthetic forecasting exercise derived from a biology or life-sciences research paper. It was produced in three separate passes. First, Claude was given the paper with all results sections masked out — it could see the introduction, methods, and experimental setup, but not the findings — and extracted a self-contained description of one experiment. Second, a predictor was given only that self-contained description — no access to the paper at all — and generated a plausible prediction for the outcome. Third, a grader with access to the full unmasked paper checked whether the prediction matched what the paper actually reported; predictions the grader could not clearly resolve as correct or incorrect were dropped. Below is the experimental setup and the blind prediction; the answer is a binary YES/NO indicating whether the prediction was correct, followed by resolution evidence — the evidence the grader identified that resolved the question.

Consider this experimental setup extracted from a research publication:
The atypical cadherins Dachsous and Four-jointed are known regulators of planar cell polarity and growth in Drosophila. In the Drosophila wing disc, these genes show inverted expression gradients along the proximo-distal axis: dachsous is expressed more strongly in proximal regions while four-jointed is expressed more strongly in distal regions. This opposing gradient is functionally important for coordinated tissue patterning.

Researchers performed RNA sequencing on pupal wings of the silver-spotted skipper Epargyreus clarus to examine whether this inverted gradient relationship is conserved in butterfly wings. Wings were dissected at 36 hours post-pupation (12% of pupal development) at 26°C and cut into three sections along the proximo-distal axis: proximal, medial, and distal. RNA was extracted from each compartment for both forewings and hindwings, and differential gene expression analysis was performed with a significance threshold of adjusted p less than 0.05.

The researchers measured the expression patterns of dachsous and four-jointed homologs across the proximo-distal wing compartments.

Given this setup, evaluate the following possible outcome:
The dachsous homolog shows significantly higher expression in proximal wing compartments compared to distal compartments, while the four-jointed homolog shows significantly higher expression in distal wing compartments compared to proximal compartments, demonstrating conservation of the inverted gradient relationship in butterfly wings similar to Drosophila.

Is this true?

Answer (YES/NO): YES